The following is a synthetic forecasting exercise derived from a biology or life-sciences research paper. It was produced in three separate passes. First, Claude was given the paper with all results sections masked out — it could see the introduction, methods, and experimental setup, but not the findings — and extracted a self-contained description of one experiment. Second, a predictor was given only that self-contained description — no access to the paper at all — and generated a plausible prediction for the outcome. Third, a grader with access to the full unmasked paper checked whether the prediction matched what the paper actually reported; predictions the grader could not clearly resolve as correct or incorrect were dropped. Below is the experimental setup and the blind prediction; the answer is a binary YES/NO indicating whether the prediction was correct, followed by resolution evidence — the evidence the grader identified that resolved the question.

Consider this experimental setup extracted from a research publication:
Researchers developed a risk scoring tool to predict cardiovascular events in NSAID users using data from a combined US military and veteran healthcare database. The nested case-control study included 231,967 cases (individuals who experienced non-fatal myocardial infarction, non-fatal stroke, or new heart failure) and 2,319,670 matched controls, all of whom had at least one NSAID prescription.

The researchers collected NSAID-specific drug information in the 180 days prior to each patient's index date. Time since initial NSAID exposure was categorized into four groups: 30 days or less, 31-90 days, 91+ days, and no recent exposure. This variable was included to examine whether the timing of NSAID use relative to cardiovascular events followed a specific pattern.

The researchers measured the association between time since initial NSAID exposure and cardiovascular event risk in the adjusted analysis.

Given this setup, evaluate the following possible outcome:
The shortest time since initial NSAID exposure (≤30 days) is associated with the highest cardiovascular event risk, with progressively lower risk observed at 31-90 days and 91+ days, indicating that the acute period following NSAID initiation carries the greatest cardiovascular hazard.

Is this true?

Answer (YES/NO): NO